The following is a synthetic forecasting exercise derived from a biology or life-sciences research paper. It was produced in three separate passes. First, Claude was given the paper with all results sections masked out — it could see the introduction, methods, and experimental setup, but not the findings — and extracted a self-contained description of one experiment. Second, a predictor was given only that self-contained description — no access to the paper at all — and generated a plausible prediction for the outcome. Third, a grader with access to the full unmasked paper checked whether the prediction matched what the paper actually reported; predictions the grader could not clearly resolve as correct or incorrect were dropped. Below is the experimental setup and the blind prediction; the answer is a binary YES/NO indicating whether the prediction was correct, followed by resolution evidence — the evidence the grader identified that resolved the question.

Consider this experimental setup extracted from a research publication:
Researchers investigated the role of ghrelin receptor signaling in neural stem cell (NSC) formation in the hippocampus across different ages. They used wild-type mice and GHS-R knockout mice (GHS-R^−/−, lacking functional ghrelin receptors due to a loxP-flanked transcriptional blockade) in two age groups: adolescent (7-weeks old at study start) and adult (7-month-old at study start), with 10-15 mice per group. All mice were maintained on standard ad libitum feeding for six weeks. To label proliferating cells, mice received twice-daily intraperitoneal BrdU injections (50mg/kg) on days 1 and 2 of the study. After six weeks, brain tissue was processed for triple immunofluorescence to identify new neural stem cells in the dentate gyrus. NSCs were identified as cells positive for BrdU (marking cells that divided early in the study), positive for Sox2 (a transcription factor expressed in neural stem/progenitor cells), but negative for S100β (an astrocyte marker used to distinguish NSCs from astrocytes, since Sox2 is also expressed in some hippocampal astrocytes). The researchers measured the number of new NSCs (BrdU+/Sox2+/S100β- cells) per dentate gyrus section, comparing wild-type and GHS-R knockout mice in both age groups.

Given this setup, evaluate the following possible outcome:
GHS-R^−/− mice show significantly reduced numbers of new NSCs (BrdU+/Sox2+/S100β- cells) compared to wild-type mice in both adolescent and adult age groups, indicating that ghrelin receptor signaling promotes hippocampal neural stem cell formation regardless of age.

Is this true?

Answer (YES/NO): NO